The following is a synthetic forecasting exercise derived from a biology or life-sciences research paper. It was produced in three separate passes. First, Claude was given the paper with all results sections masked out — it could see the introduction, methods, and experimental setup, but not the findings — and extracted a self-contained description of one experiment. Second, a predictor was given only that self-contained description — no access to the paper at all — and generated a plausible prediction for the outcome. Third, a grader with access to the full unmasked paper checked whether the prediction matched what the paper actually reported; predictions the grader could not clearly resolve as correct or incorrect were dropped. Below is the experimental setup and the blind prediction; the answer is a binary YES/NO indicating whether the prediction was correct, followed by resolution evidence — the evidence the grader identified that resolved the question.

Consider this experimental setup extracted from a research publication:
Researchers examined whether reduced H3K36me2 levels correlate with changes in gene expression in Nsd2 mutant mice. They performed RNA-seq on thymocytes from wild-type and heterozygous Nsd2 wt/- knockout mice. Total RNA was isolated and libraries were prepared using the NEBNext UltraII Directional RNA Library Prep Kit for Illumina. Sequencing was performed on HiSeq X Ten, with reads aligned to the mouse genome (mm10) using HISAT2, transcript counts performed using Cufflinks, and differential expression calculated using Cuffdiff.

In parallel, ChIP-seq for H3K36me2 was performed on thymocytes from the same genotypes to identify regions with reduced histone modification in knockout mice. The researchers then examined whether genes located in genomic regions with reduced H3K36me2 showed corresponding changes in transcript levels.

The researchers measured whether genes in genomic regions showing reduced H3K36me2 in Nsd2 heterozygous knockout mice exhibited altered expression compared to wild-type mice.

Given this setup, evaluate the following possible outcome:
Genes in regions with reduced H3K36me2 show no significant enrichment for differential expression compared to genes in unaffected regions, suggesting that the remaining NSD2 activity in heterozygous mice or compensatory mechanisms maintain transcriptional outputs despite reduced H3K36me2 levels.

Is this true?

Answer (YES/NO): NO